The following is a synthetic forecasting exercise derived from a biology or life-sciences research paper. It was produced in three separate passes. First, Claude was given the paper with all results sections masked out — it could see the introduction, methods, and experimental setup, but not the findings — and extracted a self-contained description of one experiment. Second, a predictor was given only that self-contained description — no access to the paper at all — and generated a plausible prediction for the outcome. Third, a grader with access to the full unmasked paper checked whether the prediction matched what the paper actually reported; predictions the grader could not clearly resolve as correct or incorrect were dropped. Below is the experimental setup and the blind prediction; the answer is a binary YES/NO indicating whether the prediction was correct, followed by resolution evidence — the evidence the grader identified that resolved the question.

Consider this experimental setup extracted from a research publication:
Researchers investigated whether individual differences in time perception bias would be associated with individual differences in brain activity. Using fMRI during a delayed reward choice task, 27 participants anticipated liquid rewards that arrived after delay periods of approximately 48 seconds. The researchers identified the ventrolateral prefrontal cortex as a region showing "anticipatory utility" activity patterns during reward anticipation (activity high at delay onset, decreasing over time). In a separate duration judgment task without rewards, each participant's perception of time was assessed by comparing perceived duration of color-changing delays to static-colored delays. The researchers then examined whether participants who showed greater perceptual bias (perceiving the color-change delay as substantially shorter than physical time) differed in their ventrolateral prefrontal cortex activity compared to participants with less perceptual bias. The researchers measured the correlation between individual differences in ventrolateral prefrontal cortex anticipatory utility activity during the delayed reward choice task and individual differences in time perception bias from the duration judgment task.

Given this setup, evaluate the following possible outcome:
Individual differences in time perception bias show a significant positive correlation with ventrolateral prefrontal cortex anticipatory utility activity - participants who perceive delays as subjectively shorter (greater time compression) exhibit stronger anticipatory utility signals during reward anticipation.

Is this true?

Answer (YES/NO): NO